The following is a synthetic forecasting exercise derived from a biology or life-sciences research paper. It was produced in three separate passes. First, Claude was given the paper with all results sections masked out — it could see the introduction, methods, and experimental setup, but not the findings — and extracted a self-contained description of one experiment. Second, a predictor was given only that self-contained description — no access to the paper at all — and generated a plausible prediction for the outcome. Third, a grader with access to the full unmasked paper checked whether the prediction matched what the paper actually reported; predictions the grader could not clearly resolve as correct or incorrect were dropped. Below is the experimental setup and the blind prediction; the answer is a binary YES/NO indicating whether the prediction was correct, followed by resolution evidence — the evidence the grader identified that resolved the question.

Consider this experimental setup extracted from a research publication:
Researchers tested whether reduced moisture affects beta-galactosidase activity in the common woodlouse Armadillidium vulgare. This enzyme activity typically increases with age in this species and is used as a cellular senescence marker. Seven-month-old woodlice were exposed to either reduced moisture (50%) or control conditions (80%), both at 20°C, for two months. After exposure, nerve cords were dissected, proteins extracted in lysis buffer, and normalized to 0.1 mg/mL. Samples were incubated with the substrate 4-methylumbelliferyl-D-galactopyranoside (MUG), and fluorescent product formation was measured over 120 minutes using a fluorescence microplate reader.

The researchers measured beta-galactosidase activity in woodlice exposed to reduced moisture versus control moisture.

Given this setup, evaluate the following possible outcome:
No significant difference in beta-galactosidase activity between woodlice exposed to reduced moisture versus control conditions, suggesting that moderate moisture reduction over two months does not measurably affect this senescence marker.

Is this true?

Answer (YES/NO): NO